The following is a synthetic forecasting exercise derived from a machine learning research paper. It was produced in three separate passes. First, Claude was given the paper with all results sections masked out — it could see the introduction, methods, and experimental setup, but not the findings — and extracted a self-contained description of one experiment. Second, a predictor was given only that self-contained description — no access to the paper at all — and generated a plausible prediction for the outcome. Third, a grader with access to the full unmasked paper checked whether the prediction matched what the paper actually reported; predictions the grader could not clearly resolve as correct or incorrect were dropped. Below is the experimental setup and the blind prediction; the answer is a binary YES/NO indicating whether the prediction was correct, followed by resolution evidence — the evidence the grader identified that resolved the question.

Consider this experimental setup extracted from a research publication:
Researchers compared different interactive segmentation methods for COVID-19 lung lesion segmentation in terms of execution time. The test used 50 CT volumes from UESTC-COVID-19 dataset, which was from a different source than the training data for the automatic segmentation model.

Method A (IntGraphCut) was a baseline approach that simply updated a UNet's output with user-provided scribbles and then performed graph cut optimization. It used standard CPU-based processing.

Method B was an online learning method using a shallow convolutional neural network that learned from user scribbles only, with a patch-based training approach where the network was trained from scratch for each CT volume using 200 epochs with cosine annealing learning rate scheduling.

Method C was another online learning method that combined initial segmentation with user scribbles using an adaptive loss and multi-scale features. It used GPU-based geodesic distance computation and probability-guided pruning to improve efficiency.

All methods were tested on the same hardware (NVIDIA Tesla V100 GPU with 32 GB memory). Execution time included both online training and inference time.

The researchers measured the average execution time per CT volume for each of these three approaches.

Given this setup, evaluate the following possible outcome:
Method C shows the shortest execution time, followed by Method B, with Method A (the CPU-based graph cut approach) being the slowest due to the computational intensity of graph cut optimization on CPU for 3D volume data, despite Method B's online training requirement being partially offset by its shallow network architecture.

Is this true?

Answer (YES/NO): NO